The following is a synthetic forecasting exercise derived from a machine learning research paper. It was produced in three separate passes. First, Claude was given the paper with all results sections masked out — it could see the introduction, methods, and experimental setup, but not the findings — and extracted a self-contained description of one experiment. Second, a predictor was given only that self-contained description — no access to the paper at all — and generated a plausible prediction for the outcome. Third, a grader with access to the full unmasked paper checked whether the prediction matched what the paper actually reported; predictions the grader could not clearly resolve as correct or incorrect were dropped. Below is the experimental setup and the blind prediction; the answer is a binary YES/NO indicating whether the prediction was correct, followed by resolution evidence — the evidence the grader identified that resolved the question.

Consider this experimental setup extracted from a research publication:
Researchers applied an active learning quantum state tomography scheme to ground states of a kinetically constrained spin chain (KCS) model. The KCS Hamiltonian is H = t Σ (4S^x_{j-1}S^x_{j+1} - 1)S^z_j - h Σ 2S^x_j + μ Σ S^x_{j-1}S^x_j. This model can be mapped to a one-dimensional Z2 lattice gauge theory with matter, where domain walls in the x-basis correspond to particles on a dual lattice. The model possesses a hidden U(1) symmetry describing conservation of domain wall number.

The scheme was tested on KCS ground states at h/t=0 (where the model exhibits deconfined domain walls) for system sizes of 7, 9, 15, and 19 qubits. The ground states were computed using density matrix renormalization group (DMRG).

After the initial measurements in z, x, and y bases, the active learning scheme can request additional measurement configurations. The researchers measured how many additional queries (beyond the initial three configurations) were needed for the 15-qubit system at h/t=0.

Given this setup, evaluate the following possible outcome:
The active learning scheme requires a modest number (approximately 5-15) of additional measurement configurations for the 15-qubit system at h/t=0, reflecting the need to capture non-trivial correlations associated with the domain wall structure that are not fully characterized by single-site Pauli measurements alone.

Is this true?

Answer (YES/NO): NO